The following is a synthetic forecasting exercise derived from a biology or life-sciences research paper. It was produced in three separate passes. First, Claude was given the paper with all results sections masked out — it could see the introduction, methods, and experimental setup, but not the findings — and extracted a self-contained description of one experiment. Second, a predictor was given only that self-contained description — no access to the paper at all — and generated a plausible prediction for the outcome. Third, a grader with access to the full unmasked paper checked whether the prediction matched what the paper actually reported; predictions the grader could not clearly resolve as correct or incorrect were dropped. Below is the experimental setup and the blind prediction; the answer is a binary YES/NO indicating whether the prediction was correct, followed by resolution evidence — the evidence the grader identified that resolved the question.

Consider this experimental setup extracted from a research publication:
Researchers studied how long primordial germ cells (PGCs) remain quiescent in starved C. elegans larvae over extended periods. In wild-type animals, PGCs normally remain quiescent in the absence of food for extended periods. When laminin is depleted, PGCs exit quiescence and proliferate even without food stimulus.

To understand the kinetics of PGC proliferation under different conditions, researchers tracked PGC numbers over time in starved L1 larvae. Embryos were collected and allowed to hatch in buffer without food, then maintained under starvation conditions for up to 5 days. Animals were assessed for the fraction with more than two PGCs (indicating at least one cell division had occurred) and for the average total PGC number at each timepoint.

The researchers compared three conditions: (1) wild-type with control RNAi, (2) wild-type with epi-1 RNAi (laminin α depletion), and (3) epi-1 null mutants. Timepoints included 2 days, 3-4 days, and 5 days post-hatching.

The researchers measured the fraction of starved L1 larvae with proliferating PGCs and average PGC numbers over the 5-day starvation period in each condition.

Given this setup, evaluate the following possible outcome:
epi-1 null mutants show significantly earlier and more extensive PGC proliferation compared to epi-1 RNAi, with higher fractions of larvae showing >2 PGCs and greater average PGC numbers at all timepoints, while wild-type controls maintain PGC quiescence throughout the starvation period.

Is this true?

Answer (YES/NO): NO